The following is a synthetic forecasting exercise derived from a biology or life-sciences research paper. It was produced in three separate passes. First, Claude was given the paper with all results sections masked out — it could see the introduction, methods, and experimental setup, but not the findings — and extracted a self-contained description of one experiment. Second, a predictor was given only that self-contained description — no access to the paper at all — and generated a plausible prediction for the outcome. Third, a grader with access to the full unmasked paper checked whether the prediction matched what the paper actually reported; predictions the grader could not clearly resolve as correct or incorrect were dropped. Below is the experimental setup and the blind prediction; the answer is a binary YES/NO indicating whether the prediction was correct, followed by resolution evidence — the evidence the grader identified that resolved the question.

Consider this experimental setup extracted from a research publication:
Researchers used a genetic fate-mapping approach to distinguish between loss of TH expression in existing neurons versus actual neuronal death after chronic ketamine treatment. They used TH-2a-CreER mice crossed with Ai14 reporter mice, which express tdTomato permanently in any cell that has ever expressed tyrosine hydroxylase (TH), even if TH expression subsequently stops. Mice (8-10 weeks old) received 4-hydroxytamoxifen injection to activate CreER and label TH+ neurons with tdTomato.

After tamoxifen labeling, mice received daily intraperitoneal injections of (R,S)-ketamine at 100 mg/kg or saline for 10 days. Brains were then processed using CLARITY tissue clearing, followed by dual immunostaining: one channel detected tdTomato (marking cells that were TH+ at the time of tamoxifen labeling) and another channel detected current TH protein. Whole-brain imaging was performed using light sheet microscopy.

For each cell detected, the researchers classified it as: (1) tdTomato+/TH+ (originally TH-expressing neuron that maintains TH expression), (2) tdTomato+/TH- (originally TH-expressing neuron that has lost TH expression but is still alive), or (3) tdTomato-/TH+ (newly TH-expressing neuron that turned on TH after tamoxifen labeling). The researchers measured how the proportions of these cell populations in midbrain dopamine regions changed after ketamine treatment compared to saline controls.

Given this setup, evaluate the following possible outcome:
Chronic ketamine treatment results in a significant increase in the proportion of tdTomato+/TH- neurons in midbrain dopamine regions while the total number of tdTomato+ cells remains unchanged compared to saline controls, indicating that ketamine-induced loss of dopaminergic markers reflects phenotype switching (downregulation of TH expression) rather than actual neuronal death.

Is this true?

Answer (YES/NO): NO